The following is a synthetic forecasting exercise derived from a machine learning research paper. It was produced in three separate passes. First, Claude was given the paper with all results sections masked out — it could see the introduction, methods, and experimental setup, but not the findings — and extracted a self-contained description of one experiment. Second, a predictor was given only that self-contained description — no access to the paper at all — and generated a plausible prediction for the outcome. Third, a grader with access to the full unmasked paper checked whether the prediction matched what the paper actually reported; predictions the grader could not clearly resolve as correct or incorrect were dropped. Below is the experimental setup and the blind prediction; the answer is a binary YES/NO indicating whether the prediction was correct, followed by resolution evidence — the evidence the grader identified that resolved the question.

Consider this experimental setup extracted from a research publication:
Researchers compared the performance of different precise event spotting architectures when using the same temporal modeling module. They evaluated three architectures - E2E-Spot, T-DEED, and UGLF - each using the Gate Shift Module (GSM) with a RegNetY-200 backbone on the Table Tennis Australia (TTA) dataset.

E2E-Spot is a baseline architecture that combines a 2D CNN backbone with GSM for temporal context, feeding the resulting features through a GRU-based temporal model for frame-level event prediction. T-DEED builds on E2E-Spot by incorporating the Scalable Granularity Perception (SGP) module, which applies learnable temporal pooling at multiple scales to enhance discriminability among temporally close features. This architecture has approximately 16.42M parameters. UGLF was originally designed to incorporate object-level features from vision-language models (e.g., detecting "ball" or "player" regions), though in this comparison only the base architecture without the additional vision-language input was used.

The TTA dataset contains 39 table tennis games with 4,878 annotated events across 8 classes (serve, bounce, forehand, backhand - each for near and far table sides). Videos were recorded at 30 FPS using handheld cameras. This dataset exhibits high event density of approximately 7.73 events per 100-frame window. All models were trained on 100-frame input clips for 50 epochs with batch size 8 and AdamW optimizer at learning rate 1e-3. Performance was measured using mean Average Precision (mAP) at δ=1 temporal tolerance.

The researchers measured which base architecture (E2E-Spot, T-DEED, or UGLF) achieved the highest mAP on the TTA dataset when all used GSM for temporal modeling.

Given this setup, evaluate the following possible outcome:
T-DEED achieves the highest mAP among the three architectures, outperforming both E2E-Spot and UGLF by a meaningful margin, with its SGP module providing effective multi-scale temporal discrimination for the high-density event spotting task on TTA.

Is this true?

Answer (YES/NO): NO